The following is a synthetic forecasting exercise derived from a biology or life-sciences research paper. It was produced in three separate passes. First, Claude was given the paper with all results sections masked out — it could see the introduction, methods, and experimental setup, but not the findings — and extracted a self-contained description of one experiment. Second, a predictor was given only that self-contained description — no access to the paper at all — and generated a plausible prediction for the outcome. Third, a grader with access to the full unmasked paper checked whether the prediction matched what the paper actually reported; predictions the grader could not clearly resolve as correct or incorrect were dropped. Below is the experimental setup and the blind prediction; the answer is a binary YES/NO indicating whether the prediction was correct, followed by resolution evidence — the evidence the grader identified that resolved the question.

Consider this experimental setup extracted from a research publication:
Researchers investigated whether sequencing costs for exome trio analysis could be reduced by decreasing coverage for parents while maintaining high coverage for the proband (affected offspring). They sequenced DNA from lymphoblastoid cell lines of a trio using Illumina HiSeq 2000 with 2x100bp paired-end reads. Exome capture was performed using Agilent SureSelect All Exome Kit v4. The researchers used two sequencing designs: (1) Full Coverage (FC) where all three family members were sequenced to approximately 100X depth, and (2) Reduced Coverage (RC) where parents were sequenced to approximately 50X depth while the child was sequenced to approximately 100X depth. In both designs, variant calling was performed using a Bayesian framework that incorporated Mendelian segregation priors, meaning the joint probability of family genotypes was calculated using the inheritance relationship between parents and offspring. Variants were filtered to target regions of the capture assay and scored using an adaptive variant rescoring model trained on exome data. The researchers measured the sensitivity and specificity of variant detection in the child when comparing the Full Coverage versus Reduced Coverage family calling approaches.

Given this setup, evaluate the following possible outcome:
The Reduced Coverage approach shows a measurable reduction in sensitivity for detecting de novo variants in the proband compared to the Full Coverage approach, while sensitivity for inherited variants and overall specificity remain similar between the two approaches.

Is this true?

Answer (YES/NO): NO